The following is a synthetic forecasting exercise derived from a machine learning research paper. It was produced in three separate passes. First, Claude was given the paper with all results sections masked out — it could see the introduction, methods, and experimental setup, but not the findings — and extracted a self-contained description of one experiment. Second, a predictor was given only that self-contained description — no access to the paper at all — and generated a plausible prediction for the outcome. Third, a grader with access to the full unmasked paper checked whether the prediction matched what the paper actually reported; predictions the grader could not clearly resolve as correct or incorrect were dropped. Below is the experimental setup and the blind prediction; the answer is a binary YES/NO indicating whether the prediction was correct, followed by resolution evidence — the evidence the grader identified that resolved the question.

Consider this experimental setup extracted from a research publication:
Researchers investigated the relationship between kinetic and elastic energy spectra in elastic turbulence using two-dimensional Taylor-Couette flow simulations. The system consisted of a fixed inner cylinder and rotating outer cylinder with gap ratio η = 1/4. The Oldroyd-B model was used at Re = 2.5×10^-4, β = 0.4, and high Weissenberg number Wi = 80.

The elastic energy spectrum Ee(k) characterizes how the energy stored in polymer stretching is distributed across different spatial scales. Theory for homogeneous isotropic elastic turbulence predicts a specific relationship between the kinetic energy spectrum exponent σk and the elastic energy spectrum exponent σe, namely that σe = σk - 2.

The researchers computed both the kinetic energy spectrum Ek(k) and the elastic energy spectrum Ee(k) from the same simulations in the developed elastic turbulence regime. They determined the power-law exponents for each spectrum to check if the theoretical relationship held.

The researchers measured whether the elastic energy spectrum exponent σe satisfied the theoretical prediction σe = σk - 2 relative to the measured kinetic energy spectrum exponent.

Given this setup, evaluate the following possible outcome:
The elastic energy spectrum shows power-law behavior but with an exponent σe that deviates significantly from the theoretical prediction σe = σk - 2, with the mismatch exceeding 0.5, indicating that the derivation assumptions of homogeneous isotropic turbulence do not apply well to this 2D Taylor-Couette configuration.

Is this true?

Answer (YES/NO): NO